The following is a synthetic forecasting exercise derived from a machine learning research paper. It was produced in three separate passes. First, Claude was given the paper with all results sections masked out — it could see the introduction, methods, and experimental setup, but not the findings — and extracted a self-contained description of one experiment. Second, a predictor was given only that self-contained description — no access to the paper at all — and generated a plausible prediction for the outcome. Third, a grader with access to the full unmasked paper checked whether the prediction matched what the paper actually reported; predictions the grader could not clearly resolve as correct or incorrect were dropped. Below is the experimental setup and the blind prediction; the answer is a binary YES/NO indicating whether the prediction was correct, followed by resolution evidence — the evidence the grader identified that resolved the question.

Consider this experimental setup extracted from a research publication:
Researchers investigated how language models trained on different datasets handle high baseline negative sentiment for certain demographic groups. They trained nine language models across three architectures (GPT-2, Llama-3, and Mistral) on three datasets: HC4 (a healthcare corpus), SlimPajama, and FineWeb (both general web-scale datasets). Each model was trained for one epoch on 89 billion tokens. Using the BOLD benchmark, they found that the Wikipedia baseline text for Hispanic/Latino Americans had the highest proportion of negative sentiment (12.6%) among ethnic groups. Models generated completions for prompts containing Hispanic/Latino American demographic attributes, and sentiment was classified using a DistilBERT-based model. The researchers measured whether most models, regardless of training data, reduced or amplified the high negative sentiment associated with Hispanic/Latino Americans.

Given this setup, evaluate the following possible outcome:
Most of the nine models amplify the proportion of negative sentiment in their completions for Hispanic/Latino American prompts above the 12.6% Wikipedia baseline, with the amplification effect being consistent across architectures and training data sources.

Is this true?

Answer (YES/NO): NO